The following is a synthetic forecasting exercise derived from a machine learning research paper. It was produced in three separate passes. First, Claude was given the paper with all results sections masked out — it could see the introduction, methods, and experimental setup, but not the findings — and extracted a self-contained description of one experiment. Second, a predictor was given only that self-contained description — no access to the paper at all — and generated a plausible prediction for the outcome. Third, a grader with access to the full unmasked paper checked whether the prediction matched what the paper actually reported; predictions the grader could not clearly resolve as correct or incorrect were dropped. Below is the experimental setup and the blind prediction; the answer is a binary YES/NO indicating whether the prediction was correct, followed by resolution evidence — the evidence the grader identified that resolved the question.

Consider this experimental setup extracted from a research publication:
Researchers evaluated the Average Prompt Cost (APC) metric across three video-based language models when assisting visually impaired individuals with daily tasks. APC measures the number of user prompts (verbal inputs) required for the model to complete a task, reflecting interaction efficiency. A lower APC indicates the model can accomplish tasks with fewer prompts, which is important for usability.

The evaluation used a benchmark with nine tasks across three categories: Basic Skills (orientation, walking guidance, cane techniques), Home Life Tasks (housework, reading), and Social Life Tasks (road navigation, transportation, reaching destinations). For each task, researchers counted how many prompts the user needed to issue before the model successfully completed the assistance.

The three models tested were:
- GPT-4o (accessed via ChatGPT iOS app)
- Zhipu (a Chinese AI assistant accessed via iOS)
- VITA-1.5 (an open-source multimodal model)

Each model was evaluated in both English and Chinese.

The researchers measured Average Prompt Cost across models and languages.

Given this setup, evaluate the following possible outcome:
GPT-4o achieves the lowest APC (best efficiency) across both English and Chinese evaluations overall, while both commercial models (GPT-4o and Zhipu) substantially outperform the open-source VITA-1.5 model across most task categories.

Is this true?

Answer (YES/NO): NO